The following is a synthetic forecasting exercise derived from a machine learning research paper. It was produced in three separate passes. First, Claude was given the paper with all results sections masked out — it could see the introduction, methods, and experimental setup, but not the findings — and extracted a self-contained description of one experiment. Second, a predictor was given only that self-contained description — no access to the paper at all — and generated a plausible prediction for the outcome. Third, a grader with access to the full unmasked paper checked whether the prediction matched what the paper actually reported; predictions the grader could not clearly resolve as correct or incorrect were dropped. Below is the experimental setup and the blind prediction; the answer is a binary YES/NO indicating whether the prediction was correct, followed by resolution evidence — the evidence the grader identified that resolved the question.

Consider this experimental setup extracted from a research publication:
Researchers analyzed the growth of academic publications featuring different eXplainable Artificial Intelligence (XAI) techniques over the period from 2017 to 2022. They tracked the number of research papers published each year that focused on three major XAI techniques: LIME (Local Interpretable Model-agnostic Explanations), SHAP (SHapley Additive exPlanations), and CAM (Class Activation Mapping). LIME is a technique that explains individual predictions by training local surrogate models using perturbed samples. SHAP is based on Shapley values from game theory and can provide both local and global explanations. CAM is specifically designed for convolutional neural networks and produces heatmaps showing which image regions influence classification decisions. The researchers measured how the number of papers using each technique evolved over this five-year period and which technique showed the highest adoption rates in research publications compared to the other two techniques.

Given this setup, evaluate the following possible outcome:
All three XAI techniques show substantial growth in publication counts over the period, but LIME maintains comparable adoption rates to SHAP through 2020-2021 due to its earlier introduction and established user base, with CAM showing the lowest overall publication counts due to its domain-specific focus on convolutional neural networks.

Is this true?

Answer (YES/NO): NO